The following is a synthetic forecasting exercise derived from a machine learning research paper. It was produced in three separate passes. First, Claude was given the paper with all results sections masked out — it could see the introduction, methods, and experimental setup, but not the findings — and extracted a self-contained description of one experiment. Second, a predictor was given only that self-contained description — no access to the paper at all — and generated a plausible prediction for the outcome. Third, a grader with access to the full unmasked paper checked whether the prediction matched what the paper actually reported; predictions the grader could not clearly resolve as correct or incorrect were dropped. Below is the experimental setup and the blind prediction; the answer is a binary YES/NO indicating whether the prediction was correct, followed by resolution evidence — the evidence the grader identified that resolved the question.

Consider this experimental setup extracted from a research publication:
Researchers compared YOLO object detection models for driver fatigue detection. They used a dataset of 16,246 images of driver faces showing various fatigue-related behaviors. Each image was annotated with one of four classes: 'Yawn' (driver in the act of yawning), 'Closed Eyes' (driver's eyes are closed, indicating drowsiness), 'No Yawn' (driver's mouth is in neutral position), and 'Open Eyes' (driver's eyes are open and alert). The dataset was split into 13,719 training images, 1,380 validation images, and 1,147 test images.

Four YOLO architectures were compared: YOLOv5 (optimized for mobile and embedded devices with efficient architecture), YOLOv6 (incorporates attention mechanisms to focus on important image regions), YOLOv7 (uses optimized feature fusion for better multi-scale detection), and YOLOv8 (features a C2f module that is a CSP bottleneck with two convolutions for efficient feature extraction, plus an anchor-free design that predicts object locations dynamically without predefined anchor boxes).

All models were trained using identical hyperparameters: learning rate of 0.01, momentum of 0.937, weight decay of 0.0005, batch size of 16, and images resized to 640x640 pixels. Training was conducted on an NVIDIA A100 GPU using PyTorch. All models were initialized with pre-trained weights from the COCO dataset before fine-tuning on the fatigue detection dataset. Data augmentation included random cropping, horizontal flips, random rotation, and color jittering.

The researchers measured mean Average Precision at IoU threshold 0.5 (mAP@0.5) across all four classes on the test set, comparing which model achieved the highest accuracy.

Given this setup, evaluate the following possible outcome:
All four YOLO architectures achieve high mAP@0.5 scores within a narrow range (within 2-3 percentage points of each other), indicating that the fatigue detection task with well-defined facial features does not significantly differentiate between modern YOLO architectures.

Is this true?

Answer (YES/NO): NO